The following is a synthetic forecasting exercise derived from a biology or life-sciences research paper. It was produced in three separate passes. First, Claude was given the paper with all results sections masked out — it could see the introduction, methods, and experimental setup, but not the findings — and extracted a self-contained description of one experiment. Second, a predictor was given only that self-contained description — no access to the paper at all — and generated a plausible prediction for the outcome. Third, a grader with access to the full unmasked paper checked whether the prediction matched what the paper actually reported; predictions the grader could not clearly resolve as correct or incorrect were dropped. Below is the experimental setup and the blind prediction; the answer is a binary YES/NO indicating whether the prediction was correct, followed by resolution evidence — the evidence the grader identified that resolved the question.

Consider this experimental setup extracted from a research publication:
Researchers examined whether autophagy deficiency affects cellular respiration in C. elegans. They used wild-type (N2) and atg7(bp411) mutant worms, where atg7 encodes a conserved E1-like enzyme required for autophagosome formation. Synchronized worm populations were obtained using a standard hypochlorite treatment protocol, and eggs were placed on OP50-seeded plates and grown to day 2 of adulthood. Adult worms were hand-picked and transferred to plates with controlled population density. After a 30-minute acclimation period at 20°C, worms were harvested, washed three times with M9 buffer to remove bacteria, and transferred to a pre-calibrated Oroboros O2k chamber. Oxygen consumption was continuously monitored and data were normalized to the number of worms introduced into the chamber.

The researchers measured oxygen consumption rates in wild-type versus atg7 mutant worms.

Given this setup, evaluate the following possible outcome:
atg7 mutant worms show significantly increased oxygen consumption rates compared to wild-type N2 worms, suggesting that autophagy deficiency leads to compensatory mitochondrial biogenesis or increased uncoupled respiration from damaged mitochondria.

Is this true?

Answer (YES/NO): NO